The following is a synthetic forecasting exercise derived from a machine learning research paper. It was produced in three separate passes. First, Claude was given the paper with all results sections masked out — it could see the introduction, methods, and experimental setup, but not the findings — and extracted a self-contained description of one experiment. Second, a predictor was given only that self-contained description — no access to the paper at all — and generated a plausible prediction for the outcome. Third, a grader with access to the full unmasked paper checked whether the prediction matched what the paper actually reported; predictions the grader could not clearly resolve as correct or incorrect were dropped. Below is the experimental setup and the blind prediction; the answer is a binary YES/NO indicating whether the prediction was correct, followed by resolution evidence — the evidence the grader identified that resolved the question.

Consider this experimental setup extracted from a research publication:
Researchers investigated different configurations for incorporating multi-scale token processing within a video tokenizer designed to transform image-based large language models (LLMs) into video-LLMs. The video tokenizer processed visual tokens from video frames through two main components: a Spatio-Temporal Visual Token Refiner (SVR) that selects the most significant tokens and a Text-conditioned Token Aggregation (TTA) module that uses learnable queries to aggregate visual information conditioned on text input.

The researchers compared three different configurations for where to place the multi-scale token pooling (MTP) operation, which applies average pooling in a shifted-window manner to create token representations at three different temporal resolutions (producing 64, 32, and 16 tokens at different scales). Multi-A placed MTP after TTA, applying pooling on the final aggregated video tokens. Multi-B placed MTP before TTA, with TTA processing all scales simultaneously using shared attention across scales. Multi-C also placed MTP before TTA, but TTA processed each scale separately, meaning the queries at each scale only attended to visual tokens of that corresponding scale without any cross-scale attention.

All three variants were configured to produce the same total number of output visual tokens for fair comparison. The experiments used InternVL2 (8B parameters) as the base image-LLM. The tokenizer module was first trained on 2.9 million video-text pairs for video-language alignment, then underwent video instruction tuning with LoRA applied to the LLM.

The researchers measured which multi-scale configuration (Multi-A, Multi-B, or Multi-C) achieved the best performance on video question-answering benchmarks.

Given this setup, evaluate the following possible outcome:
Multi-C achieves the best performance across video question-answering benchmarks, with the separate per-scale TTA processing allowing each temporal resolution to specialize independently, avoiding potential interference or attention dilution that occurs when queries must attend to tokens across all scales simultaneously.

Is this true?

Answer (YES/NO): YES